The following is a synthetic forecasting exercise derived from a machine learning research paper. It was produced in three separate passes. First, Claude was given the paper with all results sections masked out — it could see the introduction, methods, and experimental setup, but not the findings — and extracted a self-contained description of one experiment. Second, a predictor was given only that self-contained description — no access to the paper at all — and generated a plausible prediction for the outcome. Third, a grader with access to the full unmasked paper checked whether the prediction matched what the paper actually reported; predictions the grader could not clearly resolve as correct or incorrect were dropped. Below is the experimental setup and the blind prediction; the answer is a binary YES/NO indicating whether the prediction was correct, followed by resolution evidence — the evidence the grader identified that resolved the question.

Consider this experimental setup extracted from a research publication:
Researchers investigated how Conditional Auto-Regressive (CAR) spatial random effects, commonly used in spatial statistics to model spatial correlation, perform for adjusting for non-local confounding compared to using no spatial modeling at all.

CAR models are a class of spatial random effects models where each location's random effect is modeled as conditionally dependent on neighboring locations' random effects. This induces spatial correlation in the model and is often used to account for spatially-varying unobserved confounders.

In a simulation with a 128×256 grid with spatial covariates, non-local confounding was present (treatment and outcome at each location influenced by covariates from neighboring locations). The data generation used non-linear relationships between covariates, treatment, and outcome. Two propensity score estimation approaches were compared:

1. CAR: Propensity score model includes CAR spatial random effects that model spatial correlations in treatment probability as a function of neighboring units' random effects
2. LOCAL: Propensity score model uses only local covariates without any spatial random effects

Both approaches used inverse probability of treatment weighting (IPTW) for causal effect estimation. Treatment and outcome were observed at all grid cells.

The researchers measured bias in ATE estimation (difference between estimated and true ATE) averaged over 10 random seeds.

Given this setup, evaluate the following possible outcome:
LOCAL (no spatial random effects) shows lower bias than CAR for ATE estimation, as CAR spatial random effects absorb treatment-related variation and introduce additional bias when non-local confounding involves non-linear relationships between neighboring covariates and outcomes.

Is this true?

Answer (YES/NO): NO